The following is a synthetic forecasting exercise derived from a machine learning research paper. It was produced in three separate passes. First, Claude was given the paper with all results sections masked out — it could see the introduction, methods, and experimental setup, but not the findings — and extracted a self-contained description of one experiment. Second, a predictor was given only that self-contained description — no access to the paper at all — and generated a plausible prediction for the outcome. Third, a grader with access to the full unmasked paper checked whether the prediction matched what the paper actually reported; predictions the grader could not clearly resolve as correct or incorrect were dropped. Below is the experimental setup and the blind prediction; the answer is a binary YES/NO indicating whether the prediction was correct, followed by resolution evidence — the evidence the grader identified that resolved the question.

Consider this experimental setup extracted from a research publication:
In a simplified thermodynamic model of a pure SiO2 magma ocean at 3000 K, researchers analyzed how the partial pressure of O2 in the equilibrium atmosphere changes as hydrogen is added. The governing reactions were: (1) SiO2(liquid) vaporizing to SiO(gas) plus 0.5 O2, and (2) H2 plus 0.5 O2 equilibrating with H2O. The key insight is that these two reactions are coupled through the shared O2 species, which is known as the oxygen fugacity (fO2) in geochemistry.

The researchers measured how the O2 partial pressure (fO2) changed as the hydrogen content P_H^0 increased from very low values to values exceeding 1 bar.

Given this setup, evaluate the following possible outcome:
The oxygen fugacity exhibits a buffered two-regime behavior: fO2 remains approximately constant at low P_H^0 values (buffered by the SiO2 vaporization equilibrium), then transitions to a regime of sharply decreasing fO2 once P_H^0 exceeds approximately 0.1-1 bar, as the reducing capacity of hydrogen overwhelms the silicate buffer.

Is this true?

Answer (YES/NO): YES